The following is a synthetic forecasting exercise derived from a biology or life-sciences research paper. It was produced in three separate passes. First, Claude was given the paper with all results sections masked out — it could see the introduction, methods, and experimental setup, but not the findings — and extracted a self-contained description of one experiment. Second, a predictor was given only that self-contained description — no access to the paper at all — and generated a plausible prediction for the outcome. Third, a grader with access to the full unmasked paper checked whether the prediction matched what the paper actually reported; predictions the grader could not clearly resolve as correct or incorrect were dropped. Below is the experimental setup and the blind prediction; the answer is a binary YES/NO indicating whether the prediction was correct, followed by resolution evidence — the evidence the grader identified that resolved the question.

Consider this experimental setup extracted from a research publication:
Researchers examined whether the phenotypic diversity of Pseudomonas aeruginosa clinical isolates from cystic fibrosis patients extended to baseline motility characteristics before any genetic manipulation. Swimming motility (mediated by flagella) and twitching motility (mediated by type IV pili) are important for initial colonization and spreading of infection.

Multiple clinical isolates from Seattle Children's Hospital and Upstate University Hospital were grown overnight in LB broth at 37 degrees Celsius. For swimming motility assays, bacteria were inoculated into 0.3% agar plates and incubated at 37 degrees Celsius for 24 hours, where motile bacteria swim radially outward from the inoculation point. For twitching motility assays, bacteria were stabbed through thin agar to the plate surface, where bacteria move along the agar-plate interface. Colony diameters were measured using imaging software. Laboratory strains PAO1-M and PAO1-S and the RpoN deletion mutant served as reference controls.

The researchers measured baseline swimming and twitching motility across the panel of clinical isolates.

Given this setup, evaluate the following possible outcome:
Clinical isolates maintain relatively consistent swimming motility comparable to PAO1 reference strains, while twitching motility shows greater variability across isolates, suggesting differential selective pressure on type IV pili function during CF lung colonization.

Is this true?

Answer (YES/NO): NO